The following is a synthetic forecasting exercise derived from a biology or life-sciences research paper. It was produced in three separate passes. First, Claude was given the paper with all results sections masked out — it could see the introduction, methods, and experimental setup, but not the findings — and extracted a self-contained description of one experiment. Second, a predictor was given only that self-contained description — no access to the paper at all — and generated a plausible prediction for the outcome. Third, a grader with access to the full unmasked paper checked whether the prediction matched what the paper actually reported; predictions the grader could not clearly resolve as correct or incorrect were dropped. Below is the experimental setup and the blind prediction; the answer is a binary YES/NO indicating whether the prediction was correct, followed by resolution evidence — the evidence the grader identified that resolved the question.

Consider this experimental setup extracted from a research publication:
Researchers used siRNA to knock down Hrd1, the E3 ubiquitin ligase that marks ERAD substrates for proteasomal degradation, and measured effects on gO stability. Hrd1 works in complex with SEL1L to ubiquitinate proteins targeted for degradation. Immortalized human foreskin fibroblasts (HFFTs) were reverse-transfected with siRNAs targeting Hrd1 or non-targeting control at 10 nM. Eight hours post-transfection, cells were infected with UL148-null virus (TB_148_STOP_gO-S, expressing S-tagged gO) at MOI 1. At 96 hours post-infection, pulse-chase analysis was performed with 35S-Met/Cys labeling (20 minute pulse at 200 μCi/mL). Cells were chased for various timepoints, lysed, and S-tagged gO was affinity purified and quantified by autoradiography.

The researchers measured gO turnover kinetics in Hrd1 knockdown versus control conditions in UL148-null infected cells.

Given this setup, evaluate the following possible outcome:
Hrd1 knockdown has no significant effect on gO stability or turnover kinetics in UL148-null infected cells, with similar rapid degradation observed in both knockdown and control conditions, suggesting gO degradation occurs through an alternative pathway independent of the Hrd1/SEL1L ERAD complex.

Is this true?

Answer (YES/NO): NO